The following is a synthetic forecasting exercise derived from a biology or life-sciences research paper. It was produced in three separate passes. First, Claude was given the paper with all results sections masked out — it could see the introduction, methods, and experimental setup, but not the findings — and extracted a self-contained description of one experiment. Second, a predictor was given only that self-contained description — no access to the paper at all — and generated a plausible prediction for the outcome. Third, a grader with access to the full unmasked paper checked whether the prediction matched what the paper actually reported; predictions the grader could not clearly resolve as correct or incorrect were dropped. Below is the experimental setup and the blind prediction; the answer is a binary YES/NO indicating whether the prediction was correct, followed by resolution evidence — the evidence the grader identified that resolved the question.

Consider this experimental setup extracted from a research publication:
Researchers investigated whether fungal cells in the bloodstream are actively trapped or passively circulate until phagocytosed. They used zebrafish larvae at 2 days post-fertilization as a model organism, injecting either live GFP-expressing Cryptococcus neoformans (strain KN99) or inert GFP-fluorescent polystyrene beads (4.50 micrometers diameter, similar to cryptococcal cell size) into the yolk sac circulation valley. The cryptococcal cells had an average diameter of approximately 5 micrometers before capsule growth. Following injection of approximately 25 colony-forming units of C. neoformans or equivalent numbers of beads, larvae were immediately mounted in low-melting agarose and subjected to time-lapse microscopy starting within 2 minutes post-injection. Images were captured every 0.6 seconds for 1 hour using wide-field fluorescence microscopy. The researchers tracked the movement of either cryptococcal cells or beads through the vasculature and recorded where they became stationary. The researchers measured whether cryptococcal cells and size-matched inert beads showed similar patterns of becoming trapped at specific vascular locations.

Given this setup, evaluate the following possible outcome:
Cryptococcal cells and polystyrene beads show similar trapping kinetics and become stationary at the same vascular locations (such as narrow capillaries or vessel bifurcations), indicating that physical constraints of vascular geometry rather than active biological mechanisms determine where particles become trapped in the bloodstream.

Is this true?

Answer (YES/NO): NO